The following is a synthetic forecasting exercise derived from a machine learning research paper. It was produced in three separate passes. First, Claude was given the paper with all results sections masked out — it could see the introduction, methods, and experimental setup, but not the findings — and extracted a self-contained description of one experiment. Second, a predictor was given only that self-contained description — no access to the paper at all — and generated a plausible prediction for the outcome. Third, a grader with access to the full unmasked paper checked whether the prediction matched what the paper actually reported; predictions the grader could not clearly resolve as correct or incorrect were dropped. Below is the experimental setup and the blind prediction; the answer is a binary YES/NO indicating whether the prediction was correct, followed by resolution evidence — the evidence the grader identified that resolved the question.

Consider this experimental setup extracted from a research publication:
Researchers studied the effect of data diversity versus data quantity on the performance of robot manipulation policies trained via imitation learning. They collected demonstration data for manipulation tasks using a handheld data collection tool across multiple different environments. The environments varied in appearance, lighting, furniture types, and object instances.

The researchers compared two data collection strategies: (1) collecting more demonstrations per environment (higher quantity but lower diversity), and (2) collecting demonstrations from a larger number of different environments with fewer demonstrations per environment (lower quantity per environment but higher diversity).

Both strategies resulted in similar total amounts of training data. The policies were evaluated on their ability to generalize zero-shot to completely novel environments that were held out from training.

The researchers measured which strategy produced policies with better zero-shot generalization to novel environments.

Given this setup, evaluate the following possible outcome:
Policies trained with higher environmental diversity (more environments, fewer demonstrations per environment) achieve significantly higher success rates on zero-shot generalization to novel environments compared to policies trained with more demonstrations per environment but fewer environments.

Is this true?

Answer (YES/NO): NO